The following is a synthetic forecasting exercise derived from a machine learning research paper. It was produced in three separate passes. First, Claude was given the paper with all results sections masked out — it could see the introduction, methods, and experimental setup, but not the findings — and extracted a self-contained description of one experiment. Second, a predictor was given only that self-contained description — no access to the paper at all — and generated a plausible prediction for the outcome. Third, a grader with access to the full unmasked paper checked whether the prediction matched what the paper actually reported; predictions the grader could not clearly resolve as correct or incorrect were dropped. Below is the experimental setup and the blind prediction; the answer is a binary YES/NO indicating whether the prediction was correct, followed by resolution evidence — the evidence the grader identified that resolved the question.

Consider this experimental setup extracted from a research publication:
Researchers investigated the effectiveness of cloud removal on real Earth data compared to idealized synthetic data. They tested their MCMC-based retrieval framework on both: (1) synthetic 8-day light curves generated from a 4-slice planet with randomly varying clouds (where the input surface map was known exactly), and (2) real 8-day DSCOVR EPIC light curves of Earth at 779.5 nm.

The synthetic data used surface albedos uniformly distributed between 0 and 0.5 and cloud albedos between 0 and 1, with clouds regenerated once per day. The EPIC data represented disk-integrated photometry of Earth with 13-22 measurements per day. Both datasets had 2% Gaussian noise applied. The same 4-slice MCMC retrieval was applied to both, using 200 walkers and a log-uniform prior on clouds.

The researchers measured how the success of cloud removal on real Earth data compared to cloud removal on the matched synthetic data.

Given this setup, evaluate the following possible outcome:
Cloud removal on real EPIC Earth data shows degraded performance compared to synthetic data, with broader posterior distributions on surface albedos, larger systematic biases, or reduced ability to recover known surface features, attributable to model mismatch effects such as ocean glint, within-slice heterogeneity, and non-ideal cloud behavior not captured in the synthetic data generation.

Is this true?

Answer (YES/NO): YES